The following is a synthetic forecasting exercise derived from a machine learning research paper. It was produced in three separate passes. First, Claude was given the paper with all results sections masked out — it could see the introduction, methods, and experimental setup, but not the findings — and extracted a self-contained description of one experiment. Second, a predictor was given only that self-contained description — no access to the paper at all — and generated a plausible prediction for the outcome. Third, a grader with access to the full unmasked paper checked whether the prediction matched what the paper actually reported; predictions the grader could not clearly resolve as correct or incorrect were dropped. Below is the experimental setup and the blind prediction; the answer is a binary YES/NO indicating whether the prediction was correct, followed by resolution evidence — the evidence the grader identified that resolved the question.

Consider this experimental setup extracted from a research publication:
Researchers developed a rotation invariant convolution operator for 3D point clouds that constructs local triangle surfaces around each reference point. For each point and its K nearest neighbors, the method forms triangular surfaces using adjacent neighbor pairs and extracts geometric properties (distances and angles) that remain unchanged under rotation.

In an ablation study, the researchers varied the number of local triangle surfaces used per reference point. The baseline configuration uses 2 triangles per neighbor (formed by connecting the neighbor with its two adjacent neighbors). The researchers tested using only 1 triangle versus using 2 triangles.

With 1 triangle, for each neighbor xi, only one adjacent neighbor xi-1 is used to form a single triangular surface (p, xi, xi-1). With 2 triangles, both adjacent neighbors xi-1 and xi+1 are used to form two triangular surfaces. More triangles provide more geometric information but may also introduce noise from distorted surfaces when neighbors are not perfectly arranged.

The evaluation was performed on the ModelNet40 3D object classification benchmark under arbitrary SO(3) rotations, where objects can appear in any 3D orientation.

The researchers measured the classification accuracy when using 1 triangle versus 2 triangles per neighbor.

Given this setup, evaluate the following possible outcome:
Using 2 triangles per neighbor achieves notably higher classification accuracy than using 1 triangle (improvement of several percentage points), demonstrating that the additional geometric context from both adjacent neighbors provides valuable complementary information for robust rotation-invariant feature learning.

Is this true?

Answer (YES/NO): NO